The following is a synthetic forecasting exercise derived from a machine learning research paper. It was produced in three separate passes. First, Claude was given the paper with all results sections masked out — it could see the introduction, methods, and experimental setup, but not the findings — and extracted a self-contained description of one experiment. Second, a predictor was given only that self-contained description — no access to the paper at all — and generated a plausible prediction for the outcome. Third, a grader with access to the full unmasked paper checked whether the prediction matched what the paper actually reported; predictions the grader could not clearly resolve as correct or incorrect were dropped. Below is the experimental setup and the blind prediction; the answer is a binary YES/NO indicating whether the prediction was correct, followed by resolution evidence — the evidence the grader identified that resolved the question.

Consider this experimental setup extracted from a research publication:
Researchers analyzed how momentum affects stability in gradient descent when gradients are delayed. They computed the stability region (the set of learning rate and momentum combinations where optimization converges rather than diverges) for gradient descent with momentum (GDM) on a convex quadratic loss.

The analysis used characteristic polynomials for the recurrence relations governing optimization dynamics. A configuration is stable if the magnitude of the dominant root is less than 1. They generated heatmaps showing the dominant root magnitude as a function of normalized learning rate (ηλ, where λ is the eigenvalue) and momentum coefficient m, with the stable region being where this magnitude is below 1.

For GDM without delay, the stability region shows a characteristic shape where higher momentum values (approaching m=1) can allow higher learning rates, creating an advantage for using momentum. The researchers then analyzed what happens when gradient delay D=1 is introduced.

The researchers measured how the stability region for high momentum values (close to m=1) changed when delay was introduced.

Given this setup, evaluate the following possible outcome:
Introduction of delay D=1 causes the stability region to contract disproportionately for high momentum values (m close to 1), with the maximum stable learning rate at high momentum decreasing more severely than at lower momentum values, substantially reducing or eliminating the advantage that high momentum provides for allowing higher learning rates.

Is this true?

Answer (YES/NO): YES